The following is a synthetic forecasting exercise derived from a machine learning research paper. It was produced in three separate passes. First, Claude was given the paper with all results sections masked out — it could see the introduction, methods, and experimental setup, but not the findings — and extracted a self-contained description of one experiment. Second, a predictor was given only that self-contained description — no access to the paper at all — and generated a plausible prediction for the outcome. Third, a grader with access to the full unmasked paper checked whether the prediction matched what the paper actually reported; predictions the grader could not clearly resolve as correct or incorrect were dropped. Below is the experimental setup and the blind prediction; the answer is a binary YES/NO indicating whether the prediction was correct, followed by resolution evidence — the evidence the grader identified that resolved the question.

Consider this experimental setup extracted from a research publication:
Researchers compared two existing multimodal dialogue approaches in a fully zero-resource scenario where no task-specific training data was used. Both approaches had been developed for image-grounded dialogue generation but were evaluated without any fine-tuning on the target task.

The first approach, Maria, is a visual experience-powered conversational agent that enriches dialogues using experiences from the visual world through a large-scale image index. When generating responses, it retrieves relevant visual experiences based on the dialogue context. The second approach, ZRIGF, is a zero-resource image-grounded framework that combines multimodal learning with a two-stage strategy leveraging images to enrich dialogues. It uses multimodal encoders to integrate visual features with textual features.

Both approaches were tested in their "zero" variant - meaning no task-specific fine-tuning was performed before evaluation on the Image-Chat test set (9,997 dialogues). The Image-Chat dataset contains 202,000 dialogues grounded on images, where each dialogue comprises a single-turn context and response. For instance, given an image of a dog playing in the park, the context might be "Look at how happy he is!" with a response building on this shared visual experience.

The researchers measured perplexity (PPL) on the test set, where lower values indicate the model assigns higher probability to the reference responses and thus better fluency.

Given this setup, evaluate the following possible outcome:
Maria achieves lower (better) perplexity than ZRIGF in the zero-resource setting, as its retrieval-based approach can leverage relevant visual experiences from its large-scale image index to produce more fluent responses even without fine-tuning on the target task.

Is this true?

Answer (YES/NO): NO